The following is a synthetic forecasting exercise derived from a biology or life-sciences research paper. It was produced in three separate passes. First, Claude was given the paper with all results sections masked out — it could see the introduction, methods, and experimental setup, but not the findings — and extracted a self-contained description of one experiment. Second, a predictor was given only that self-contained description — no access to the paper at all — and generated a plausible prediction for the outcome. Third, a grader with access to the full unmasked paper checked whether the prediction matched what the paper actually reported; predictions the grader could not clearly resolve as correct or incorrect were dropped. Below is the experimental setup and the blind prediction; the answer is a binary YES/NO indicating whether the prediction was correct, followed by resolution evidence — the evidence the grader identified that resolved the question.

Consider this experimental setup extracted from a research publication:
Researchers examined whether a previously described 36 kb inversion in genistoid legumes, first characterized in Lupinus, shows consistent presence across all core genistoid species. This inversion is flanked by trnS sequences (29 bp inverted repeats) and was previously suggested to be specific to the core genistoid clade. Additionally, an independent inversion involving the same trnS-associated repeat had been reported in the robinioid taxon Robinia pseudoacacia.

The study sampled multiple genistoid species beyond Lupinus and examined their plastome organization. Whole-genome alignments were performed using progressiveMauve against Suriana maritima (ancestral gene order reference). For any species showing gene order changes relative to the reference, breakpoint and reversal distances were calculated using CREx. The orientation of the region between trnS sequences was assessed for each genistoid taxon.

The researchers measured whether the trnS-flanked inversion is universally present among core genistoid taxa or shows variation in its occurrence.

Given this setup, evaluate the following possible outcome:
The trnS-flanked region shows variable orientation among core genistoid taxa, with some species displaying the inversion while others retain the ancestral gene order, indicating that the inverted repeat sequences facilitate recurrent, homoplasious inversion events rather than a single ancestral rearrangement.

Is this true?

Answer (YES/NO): NO